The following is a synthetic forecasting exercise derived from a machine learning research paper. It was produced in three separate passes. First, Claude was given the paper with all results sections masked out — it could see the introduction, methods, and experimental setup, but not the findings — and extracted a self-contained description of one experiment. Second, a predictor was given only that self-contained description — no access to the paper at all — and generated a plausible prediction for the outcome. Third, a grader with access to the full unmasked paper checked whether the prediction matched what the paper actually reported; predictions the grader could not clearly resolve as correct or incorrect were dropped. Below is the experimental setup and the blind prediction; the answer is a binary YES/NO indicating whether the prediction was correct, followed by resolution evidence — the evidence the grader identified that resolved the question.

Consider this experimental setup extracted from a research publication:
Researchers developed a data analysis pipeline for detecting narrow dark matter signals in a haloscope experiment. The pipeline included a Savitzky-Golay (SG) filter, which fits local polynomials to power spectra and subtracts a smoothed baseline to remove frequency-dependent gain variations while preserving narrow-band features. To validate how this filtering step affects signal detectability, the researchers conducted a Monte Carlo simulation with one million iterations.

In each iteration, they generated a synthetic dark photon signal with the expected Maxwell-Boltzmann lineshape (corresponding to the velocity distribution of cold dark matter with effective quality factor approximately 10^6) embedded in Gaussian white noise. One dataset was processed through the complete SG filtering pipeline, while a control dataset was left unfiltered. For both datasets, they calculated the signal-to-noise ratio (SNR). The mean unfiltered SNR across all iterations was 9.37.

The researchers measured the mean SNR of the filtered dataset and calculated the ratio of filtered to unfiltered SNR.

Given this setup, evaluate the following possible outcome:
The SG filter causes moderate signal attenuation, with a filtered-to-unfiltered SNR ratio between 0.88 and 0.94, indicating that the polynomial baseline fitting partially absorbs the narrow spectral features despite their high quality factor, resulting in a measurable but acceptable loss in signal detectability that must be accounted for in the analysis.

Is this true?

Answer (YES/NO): NO